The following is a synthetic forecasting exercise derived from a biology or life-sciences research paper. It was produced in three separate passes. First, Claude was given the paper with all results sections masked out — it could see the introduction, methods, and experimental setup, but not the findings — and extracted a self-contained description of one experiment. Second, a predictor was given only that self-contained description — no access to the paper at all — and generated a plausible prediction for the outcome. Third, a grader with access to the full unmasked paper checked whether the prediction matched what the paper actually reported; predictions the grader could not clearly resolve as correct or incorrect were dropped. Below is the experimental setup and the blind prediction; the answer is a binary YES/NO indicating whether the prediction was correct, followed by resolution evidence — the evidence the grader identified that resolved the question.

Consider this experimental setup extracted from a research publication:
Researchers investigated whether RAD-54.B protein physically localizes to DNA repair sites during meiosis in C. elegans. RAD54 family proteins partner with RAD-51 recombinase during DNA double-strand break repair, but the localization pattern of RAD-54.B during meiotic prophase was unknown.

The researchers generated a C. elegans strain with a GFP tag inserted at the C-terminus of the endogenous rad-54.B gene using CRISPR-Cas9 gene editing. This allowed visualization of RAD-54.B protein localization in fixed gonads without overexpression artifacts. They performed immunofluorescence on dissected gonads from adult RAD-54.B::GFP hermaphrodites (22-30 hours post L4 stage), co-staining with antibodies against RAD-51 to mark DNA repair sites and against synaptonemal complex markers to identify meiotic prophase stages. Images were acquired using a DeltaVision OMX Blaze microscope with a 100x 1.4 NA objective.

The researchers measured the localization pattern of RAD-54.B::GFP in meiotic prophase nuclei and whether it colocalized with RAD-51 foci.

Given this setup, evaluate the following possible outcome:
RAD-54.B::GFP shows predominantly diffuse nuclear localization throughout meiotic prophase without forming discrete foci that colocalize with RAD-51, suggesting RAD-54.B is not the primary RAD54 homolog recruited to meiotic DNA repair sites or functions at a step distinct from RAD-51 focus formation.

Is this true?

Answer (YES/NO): NO